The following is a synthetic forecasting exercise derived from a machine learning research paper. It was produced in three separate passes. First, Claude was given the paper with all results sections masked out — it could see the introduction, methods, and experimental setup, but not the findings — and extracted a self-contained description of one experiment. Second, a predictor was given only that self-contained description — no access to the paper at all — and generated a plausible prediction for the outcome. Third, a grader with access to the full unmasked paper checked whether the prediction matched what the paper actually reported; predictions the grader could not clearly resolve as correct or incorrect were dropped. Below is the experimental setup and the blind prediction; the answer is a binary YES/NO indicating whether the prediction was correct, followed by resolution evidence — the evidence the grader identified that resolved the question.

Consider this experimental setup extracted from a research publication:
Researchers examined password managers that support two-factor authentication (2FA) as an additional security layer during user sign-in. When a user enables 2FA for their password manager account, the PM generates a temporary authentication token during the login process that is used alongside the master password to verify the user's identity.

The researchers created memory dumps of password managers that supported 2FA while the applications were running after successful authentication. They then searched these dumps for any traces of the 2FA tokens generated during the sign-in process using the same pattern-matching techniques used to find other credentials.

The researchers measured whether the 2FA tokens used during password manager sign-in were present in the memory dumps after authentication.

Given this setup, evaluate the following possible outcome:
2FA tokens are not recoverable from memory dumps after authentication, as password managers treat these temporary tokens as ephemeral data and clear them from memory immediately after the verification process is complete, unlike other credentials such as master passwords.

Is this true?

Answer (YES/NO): NO